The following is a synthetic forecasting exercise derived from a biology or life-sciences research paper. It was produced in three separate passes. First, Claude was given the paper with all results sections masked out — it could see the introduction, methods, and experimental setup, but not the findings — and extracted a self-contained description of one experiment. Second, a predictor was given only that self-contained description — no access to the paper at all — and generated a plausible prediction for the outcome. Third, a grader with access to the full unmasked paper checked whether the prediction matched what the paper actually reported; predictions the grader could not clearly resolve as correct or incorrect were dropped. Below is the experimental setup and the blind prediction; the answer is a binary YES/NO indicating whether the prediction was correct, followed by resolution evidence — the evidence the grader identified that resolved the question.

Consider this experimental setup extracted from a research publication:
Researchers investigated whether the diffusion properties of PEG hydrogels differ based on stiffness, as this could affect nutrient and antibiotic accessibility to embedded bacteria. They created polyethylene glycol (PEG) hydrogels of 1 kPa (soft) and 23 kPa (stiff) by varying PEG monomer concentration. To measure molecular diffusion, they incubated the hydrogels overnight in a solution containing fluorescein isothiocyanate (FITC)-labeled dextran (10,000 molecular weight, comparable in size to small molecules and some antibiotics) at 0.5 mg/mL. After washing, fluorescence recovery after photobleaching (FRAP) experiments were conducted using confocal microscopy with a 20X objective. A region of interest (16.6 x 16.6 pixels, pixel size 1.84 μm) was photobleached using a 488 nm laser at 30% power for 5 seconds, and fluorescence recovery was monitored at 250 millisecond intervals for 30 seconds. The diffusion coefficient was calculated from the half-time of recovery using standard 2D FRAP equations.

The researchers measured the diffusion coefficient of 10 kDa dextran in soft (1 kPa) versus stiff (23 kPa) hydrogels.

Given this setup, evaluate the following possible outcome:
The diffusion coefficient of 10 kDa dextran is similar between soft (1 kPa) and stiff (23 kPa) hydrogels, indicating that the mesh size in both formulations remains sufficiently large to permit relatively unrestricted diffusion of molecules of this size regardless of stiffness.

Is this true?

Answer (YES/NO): YES